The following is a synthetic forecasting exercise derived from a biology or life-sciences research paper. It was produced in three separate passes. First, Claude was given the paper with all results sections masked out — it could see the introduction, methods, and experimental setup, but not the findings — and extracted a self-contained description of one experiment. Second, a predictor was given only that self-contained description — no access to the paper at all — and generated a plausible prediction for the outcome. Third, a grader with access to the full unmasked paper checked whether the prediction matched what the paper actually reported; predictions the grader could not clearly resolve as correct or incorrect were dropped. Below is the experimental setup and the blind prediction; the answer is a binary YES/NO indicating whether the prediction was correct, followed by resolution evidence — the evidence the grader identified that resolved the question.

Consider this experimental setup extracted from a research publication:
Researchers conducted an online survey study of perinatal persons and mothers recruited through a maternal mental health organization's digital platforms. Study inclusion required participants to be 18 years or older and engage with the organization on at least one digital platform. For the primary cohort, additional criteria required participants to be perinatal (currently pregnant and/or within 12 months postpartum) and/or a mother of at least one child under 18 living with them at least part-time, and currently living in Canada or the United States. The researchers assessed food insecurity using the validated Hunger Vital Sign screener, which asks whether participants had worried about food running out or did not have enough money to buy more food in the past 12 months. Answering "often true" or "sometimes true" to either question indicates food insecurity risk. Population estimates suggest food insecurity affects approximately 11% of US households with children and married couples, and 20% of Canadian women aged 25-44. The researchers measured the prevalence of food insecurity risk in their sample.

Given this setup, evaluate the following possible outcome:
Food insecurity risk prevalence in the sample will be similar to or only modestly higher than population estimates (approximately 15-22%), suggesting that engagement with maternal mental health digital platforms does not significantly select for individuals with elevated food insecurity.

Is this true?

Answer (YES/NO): NO